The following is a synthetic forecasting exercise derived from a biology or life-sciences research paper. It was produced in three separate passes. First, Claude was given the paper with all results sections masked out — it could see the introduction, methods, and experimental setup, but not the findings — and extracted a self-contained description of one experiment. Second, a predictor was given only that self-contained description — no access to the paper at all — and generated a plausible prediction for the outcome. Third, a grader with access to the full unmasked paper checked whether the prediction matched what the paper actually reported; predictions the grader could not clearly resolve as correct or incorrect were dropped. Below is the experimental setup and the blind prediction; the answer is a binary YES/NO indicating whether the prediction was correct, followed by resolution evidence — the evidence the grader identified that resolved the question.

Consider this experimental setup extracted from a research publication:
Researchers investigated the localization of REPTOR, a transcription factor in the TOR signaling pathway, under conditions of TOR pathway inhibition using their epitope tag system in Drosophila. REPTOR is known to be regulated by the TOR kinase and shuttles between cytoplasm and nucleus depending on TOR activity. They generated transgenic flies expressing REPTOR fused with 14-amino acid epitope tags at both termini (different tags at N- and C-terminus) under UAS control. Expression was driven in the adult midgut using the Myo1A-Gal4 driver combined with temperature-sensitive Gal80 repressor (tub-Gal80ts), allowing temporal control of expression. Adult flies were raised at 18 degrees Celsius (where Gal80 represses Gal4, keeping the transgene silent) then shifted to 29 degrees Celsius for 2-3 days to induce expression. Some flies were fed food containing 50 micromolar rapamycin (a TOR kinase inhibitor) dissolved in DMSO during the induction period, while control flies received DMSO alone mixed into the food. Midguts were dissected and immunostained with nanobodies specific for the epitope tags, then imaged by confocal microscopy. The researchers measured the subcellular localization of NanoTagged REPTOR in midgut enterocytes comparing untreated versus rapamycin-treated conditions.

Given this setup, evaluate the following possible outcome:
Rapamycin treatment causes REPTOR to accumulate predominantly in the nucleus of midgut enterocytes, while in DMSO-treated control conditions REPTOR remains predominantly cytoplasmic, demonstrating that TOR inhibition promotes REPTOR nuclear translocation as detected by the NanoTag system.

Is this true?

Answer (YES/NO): YES